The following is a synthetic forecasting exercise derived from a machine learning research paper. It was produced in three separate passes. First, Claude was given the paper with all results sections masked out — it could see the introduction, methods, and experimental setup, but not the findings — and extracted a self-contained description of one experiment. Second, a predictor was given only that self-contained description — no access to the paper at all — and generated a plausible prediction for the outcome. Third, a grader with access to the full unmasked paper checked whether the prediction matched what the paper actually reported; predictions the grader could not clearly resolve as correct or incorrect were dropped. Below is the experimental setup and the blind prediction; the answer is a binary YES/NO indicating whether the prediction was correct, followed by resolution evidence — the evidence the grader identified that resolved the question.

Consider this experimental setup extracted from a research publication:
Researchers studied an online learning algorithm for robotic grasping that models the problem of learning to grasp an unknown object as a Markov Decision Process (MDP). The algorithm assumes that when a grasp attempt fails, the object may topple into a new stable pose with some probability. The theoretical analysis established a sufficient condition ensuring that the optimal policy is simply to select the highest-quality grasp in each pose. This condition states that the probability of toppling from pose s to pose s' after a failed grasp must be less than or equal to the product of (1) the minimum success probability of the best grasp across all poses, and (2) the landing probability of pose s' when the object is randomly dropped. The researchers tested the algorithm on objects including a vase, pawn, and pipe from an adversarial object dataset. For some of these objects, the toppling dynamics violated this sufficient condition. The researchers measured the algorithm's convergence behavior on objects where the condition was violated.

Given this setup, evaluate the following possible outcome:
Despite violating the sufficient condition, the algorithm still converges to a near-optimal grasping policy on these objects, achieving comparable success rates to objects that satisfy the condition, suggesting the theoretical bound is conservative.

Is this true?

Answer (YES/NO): YES